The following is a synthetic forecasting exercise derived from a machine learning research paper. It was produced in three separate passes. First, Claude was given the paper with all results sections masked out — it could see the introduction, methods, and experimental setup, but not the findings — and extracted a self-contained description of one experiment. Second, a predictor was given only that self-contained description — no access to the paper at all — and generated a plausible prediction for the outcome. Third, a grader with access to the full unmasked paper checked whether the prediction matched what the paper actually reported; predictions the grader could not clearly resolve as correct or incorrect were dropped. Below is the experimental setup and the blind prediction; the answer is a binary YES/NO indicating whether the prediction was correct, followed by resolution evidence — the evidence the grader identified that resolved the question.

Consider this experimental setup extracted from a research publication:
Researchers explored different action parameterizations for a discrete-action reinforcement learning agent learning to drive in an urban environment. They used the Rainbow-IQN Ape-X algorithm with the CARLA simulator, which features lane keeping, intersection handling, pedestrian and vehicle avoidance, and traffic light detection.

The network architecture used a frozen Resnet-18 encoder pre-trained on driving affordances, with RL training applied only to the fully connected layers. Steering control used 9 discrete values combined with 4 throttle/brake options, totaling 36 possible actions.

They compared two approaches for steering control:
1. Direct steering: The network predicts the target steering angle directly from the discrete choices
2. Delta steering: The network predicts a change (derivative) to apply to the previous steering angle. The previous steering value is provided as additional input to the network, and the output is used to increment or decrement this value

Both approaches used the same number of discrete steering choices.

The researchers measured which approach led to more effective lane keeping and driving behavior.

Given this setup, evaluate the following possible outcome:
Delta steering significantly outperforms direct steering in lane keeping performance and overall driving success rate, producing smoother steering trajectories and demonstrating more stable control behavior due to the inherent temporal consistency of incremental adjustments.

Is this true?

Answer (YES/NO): NO